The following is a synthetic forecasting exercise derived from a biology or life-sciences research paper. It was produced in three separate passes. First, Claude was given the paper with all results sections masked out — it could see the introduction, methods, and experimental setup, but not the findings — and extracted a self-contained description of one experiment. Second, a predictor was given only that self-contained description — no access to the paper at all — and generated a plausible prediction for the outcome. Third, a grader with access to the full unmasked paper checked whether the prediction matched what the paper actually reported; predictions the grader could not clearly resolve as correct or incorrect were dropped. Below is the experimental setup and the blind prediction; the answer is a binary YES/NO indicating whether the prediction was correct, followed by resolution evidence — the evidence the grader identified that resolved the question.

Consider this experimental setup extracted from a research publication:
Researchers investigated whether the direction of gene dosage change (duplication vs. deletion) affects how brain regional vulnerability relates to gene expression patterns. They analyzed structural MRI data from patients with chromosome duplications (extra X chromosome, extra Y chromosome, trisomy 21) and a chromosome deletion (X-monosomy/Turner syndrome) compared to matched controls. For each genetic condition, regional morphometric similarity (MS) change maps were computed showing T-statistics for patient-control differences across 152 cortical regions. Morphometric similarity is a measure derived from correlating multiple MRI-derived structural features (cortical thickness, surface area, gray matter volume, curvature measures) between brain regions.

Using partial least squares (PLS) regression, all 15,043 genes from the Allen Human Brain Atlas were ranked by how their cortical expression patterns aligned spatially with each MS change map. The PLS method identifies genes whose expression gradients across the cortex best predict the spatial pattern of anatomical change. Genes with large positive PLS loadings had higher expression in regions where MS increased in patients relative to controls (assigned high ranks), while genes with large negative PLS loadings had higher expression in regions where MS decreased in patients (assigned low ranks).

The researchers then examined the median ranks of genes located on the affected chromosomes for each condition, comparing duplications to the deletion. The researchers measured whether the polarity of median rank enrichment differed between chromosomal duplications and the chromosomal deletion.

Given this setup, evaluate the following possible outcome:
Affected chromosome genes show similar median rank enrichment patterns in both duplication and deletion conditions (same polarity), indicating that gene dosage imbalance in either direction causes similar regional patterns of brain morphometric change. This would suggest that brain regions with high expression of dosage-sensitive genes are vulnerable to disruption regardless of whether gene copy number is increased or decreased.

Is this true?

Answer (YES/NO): NO